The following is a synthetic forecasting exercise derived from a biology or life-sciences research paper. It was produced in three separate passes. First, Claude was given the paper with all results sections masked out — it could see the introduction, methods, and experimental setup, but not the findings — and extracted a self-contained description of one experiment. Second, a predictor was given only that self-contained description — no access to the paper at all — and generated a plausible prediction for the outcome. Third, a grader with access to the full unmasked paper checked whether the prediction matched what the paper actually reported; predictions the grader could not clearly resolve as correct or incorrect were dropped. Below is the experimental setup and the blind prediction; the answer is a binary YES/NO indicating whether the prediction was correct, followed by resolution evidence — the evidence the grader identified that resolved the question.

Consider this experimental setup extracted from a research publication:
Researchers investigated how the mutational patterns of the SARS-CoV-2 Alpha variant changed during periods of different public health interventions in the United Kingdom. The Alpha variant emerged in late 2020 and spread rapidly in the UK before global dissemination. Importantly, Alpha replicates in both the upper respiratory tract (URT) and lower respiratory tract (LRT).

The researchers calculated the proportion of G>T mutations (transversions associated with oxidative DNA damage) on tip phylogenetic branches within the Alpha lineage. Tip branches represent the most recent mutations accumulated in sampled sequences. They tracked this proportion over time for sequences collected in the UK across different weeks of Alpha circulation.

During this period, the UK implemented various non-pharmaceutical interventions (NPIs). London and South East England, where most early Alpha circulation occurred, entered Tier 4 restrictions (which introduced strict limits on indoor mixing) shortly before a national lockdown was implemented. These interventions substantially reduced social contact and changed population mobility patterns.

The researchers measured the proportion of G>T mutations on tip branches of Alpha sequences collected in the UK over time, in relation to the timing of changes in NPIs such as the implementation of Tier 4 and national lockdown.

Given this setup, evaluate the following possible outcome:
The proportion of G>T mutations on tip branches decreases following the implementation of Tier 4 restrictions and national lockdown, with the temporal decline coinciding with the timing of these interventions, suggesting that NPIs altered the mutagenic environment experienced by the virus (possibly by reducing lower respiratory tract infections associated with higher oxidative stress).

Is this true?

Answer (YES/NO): NO